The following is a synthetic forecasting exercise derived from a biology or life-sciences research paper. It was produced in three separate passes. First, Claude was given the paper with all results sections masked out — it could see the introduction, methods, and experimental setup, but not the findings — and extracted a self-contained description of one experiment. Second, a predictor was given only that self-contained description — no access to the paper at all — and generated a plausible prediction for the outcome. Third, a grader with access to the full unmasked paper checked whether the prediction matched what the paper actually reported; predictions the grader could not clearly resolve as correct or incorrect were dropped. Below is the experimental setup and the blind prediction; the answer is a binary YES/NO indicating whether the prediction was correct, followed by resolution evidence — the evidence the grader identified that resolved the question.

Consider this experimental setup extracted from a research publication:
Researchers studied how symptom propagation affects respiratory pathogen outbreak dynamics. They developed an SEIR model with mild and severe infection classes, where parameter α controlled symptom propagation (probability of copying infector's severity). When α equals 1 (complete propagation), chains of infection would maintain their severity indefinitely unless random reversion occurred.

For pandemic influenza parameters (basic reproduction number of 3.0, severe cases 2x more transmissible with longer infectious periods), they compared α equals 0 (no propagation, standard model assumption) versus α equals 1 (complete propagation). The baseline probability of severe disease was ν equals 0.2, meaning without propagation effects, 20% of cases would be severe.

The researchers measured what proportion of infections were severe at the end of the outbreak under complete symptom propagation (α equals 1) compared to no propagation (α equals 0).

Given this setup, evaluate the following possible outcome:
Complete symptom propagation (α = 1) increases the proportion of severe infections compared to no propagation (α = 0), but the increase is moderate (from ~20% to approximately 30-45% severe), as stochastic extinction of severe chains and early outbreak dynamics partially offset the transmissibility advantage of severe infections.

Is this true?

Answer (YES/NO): NO